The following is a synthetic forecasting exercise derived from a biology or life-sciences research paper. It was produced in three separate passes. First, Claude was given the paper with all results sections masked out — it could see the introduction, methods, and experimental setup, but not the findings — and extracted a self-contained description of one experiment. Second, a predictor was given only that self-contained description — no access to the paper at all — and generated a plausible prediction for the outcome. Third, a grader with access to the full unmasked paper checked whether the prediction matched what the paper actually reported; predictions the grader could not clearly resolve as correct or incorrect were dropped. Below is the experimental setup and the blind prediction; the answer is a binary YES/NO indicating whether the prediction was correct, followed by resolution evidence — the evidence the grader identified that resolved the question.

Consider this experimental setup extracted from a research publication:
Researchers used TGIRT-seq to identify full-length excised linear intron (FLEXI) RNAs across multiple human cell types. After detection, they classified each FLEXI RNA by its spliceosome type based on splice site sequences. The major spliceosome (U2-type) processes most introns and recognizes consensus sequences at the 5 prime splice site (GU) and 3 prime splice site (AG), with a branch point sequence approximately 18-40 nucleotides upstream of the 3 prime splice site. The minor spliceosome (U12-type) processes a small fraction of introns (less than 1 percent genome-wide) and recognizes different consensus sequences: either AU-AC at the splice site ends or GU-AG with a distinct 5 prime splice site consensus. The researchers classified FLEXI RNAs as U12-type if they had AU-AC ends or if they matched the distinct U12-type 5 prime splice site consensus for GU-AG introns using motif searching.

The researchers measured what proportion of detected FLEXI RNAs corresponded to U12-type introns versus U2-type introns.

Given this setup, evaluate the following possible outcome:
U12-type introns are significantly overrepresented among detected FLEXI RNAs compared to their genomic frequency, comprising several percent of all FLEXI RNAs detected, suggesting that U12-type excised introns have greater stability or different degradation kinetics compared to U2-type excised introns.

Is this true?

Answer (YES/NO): NO